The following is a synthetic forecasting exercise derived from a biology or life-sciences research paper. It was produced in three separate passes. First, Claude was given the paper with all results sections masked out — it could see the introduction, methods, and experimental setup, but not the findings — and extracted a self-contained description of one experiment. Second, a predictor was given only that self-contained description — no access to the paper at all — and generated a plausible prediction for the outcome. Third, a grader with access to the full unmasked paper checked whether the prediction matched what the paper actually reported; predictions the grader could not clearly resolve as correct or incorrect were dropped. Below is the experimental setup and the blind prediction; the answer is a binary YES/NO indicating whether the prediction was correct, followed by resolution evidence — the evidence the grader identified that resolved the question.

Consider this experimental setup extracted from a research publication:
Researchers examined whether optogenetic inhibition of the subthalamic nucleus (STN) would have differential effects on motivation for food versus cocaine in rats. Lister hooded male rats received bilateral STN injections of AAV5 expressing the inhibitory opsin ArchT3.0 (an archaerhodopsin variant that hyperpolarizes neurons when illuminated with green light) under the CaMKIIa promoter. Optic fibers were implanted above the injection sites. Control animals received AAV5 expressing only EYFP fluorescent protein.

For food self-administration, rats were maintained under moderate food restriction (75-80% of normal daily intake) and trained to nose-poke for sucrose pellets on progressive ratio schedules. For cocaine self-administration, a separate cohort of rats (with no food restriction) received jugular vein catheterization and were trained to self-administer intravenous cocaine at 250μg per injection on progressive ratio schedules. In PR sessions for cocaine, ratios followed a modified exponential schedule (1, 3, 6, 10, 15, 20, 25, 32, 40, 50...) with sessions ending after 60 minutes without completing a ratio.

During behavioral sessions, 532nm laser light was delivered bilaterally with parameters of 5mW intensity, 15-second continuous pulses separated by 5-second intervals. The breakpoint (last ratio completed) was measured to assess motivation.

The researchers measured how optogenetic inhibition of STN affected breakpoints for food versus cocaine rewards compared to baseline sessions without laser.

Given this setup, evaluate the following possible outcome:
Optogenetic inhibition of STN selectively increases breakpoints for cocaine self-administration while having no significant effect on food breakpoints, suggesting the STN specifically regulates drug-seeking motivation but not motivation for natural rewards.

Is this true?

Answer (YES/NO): NO